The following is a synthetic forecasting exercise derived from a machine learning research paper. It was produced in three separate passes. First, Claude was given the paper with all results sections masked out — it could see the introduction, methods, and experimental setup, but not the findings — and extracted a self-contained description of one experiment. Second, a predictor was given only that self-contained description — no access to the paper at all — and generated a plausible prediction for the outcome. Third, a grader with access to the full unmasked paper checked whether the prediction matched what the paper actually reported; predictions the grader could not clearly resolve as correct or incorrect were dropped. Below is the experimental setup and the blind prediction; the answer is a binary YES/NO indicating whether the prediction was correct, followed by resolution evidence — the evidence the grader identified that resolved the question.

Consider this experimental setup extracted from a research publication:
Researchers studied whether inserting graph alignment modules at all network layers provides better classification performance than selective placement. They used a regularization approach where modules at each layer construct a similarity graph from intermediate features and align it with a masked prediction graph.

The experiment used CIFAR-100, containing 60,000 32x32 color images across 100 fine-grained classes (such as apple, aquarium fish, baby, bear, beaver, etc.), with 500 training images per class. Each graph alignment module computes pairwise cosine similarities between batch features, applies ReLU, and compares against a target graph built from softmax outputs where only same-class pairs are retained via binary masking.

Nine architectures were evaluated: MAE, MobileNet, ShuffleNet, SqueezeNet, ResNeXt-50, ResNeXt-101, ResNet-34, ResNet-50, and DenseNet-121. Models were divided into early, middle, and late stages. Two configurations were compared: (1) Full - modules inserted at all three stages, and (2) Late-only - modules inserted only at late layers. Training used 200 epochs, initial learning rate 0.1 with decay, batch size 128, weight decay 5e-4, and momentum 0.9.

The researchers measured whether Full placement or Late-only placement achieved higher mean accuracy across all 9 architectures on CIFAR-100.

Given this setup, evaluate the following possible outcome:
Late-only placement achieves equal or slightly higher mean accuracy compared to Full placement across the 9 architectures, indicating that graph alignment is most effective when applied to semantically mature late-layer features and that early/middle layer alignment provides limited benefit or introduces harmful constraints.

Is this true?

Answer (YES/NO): YES